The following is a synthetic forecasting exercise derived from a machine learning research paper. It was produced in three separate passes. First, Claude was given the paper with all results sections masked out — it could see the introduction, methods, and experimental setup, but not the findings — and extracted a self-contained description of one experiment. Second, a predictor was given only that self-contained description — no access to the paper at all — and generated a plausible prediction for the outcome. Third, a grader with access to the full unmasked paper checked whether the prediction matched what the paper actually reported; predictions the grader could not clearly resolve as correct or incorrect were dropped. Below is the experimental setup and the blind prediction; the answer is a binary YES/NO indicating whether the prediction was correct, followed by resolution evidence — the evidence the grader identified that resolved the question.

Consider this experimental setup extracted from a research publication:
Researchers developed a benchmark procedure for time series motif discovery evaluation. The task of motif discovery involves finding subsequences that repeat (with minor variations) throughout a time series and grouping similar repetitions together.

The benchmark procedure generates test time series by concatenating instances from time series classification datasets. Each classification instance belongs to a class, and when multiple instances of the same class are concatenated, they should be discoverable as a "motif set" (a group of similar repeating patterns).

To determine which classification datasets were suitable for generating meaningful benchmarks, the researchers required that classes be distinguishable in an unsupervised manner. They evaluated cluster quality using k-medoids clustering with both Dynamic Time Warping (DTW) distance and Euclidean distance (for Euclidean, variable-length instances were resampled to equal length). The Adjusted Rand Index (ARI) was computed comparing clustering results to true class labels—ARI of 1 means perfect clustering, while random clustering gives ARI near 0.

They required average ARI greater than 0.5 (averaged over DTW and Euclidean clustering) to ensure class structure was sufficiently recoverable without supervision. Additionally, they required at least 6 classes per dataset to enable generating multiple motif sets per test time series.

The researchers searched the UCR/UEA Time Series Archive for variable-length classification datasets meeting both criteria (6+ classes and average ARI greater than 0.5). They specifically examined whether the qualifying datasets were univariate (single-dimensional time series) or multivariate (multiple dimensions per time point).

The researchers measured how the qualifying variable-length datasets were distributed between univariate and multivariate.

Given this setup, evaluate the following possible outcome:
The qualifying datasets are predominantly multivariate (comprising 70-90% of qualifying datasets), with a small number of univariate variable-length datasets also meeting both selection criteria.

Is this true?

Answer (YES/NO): NO